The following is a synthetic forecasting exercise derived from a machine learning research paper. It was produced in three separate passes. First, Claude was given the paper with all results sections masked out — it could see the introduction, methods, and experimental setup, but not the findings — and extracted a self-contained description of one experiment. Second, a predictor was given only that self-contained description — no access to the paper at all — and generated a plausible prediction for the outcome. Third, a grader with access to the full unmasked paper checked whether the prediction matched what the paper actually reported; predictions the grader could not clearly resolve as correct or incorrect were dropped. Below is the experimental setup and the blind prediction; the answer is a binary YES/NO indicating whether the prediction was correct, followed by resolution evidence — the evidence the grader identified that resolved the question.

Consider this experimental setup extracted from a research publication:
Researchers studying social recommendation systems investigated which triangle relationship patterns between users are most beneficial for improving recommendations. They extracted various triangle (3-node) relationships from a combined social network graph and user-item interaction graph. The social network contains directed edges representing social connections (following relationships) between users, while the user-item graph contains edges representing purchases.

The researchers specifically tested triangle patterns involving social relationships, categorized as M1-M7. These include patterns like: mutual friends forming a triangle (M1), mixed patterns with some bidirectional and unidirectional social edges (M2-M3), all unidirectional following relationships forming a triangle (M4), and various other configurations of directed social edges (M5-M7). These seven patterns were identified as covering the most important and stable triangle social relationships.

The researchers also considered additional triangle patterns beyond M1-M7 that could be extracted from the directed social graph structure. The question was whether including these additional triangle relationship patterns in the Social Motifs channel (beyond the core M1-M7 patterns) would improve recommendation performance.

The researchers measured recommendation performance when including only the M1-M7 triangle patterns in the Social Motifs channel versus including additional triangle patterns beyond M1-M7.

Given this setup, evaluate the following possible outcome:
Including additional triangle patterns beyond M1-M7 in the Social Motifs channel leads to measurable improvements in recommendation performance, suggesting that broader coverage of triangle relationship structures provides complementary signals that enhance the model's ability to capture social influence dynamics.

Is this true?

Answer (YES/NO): NO